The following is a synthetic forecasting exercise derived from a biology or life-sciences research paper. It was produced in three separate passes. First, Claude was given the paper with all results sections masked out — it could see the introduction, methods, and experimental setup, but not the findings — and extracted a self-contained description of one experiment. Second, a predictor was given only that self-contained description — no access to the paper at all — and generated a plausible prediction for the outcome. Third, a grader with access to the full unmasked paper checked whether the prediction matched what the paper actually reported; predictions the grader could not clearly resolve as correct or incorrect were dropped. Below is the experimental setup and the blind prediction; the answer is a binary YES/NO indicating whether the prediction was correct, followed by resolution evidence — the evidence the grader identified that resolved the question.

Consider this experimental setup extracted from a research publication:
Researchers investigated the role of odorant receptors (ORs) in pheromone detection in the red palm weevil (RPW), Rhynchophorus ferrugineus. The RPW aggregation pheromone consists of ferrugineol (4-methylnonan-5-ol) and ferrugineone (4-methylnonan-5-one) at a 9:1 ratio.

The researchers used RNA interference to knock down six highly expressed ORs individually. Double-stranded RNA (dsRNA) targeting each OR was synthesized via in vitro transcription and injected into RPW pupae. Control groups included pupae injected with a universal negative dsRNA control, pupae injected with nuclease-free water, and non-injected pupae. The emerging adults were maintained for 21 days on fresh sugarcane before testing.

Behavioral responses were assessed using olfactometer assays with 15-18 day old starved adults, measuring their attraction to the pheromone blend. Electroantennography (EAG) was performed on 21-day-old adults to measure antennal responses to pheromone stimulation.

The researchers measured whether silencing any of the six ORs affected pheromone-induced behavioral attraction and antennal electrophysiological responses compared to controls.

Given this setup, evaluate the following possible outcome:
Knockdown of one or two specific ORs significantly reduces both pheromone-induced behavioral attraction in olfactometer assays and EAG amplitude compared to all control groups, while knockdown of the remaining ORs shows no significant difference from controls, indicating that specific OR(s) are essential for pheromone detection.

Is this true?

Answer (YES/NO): NO